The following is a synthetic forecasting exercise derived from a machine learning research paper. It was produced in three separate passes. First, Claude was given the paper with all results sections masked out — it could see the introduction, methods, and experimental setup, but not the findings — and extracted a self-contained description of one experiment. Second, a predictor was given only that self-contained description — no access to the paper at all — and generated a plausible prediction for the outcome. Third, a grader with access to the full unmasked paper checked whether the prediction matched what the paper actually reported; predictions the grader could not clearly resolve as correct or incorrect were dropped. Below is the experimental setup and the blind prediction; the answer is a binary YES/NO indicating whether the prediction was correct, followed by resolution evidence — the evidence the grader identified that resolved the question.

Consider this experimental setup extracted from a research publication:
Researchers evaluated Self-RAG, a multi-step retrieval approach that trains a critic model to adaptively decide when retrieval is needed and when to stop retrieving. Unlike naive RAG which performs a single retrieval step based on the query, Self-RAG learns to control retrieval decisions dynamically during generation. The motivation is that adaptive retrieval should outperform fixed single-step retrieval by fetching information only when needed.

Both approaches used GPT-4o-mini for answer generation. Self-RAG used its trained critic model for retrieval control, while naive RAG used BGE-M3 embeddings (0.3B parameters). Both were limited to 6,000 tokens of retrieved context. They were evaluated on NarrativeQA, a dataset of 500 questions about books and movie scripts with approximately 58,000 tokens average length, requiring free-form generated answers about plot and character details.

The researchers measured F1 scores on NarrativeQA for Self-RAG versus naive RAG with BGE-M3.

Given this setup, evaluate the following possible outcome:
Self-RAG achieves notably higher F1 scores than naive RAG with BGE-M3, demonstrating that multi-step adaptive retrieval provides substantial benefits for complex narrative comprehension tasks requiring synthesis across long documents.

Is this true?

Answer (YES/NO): NO